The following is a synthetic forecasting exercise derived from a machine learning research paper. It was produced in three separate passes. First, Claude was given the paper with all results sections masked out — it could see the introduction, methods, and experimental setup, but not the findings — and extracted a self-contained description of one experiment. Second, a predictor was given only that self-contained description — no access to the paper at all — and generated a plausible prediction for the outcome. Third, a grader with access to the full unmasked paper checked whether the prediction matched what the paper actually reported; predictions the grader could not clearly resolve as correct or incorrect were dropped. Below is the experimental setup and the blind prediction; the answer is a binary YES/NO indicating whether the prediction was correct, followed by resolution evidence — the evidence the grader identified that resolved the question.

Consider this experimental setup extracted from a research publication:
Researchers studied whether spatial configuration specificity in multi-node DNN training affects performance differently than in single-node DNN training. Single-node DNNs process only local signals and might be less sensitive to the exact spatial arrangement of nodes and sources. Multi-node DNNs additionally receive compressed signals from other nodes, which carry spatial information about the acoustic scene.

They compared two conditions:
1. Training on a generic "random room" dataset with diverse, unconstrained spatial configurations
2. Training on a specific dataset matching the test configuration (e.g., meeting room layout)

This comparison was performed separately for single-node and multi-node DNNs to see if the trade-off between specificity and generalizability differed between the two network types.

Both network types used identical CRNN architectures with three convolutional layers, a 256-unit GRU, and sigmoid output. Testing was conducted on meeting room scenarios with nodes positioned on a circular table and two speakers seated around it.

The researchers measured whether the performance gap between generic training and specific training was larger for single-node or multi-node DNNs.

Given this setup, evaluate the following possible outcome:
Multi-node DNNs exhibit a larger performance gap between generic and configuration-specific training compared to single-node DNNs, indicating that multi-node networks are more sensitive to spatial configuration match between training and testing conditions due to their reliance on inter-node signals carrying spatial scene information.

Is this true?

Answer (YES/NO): NO